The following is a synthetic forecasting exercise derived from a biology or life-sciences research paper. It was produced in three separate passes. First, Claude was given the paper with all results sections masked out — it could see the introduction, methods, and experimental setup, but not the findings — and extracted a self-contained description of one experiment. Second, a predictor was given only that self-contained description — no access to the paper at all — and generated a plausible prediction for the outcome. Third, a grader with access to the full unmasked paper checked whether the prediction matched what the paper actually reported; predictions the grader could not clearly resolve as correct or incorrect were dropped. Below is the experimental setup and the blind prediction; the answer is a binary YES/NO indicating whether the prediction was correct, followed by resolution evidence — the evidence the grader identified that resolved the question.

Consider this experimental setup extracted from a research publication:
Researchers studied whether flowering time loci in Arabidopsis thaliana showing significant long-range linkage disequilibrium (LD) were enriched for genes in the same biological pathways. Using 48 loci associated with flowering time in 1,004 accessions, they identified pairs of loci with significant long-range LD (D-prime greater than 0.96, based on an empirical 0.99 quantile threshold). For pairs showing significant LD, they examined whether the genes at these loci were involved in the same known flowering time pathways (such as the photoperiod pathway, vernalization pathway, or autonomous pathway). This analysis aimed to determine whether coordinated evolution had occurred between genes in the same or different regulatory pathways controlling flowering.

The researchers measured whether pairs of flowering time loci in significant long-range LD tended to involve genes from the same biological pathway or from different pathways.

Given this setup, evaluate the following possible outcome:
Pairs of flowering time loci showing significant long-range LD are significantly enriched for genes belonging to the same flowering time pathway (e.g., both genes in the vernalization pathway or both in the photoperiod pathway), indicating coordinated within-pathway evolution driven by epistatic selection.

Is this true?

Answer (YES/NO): YES